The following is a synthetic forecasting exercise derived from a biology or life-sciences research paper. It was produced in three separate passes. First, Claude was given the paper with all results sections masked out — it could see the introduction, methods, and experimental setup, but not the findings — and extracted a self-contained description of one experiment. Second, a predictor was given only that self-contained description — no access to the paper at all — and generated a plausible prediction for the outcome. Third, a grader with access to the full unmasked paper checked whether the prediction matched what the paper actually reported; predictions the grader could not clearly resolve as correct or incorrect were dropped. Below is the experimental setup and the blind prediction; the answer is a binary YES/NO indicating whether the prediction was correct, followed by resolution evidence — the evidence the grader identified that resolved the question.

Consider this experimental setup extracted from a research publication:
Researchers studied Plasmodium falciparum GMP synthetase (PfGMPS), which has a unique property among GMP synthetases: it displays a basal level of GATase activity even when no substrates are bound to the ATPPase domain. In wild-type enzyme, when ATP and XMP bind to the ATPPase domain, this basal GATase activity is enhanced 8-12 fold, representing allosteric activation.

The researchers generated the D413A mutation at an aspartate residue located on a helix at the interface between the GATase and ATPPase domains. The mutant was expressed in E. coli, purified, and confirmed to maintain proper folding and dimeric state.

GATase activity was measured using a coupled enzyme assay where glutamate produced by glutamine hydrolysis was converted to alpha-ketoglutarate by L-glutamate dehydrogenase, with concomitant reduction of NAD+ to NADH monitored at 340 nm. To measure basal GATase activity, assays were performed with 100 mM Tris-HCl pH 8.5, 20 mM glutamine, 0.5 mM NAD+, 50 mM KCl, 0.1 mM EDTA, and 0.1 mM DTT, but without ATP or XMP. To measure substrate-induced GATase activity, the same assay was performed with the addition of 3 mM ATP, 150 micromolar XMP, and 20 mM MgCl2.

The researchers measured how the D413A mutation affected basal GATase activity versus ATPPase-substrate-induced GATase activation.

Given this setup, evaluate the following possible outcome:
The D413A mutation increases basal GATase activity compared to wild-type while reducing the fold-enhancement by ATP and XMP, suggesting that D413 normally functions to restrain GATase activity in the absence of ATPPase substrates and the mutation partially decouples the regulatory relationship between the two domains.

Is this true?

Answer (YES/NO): NO